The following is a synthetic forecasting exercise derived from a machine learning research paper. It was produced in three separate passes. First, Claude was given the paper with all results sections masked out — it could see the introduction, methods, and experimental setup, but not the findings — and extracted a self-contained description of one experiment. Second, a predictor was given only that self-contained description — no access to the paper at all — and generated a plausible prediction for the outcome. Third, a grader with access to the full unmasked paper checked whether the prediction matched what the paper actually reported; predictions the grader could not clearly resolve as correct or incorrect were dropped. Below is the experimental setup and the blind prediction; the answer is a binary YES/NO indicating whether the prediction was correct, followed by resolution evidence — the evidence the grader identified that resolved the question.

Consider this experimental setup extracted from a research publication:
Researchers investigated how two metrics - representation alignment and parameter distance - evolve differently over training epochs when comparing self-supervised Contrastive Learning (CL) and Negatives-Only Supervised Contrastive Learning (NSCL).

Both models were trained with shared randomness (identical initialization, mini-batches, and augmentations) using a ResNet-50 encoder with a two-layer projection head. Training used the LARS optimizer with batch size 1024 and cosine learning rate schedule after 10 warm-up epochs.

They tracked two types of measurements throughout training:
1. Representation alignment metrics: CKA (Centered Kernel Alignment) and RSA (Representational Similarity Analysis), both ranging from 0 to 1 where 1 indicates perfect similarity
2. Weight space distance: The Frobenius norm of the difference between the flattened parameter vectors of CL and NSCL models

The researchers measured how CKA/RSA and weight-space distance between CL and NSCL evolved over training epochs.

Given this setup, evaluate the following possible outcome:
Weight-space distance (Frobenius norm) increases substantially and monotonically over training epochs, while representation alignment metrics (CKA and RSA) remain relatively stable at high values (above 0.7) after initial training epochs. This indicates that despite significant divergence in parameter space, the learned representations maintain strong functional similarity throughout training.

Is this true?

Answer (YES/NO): YES